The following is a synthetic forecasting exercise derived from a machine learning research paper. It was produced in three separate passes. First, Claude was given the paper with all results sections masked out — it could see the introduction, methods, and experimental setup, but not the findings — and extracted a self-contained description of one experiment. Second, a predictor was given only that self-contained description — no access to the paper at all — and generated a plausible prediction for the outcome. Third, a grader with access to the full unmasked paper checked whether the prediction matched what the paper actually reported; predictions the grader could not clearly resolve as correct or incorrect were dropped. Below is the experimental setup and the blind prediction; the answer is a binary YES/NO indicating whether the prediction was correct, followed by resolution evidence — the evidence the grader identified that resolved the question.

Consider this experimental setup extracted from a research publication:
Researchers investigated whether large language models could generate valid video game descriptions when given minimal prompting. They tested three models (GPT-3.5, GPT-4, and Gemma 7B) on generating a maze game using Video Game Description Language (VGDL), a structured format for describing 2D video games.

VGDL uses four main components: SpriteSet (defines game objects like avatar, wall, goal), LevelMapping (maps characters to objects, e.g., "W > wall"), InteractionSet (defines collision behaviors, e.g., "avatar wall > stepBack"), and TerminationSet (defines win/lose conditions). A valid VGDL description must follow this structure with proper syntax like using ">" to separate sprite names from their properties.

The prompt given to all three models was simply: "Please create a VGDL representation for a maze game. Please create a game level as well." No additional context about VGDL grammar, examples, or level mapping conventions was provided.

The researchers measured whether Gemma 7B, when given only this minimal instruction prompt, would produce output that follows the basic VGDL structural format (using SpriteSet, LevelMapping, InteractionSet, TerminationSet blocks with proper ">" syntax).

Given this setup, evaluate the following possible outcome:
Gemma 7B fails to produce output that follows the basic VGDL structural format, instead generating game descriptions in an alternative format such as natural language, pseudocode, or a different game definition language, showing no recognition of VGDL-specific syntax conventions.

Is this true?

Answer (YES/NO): YES